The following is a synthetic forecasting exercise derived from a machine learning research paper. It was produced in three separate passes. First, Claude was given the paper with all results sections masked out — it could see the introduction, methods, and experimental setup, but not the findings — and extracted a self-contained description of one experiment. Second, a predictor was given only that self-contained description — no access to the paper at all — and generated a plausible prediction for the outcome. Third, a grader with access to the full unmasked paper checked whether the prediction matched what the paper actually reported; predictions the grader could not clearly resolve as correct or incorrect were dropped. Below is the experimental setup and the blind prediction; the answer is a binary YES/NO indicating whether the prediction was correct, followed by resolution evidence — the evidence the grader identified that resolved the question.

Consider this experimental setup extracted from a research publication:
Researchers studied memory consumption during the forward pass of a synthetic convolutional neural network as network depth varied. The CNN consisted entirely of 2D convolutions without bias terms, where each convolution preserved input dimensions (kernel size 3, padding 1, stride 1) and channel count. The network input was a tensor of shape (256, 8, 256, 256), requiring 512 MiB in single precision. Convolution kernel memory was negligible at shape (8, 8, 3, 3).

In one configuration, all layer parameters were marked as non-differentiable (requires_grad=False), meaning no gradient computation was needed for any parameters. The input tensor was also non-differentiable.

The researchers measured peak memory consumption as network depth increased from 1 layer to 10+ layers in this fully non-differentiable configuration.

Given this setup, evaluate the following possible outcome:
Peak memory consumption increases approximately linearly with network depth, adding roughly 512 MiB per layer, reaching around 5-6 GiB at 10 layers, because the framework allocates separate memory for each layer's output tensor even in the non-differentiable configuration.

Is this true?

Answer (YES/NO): NO